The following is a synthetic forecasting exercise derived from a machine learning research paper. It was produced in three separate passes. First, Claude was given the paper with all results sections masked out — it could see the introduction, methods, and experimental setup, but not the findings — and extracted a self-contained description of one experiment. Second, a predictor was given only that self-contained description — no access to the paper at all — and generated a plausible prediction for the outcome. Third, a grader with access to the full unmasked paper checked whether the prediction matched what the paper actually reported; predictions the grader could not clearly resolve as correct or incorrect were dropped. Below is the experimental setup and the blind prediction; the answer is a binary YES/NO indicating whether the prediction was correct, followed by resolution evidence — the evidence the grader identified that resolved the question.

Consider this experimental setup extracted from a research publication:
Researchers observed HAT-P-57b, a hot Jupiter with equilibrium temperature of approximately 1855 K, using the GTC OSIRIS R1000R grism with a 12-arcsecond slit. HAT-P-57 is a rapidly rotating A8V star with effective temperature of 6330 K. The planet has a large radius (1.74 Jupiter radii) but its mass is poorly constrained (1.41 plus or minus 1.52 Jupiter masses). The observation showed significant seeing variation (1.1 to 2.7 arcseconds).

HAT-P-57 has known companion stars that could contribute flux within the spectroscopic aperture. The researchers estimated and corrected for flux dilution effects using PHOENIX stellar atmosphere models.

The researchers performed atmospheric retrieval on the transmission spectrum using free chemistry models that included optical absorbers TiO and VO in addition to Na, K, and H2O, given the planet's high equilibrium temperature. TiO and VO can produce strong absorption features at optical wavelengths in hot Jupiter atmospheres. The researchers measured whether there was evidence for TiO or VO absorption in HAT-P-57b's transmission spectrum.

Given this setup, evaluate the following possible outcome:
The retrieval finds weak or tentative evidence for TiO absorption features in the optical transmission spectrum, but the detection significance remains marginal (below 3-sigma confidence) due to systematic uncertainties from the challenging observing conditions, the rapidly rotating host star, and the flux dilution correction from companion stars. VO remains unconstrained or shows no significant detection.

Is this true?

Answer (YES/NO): NO